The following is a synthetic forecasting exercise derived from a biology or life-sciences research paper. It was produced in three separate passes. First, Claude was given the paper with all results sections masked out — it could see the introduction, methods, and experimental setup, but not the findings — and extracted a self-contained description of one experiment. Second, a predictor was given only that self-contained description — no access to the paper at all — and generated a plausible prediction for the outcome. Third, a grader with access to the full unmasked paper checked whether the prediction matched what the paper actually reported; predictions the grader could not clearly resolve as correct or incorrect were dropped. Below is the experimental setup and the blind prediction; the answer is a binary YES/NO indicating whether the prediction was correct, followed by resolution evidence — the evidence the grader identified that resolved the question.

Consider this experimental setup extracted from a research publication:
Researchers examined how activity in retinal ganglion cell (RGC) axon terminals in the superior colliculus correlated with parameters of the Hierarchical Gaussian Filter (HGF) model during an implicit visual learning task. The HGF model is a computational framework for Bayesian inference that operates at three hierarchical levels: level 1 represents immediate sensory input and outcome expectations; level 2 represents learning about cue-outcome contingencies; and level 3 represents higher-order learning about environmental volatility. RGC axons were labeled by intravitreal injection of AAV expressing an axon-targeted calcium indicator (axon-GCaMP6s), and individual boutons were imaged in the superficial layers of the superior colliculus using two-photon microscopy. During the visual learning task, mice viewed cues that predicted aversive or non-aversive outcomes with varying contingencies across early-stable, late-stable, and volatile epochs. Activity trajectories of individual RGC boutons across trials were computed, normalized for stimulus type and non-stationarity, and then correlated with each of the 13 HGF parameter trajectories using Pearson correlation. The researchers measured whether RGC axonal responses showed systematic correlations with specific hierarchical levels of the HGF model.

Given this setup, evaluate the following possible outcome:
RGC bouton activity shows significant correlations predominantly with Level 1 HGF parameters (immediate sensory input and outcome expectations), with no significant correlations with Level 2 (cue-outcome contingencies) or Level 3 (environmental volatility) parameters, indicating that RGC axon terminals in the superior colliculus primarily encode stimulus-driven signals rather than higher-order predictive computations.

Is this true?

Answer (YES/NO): NO